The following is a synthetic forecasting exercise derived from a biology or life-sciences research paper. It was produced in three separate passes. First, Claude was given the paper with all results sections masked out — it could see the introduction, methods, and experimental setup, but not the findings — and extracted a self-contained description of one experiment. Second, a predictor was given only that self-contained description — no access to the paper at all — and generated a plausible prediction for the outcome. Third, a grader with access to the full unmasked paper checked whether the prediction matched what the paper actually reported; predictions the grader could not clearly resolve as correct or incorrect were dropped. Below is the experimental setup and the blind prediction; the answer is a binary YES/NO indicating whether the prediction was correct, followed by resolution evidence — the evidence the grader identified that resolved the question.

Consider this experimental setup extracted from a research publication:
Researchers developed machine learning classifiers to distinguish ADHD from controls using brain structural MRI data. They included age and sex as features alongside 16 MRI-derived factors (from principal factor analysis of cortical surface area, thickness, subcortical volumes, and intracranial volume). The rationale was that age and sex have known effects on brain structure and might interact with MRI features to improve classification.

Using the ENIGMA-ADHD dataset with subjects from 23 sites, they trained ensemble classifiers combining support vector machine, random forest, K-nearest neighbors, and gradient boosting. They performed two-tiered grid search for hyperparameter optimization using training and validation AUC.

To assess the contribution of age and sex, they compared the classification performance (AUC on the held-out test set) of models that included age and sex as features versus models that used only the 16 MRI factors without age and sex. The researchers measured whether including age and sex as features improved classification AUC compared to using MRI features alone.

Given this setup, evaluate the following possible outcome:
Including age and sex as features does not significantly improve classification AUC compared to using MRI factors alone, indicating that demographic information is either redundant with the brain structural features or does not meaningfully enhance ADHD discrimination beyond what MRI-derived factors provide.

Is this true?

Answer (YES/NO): YES